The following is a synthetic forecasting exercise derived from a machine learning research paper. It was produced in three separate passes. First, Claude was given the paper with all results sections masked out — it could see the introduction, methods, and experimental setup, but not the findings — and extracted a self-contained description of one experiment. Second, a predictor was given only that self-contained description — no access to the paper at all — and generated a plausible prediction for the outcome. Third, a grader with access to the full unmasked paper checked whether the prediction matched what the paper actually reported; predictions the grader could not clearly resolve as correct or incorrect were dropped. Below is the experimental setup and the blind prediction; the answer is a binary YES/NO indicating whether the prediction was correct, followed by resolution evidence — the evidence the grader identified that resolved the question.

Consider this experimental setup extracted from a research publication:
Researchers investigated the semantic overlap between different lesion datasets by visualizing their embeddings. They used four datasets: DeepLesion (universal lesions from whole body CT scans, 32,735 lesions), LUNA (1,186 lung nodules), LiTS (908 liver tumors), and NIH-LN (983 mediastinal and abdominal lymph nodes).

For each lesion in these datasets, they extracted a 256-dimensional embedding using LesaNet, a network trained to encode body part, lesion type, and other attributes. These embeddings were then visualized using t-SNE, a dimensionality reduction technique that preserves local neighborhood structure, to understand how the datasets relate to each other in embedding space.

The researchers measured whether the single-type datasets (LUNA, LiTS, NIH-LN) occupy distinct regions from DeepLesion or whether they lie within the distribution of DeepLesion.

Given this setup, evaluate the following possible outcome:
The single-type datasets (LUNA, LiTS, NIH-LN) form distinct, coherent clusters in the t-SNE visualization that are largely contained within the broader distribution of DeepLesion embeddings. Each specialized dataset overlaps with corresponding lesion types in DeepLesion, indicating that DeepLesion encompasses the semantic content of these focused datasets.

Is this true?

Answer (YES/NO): NO